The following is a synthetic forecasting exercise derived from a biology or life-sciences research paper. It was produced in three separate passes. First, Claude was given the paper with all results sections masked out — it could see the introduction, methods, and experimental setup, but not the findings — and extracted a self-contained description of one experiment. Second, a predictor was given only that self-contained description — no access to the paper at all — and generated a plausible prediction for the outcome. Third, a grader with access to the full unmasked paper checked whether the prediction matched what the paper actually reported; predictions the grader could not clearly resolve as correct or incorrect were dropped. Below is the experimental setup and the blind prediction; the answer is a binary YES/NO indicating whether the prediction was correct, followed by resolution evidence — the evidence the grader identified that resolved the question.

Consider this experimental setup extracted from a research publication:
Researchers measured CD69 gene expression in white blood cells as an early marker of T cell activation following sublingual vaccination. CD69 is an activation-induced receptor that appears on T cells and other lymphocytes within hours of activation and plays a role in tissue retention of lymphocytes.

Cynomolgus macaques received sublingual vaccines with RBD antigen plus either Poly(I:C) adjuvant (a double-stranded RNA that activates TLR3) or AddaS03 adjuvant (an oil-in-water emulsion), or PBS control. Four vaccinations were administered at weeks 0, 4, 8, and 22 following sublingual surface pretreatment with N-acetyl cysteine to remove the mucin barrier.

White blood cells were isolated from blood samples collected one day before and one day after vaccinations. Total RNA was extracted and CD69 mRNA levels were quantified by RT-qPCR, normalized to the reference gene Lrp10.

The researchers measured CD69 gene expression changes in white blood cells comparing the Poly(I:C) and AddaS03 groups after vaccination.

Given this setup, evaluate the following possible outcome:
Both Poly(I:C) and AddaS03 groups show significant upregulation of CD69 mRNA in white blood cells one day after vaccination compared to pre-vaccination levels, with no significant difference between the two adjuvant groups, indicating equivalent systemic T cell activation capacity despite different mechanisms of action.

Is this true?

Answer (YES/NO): NO